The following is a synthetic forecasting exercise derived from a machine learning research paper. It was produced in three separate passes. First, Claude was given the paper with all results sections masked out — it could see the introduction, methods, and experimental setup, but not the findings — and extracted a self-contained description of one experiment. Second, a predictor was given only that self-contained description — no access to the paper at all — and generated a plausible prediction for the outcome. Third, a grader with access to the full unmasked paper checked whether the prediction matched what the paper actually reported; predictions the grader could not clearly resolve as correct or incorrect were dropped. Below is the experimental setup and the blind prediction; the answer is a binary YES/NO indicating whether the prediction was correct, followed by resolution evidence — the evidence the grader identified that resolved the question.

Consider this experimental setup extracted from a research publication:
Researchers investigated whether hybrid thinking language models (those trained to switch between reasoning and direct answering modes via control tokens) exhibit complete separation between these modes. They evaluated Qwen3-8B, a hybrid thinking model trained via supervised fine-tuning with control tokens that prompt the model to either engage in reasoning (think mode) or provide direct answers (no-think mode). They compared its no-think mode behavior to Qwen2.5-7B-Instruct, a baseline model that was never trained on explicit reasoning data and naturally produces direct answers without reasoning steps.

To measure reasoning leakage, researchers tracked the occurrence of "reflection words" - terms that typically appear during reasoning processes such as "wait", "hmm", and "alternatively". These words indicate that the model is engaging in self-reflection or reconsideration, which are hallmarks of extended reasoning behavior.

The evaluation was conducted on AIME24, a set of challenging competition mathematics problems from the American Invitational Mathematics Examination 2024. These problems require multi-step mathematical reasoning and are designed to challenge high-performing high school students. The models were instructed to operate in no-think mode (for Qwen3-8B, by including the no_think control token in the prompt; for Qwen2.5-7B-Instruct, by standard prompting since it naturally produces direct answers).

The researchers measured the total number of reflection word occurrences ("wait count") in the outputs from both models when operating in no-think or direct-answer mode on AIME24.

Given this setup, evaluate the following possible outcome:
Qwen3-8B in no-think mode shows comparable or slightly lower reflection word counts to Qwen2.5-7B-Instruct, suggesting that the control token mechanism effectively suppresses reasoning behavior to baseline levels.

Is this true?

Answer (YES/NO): NO